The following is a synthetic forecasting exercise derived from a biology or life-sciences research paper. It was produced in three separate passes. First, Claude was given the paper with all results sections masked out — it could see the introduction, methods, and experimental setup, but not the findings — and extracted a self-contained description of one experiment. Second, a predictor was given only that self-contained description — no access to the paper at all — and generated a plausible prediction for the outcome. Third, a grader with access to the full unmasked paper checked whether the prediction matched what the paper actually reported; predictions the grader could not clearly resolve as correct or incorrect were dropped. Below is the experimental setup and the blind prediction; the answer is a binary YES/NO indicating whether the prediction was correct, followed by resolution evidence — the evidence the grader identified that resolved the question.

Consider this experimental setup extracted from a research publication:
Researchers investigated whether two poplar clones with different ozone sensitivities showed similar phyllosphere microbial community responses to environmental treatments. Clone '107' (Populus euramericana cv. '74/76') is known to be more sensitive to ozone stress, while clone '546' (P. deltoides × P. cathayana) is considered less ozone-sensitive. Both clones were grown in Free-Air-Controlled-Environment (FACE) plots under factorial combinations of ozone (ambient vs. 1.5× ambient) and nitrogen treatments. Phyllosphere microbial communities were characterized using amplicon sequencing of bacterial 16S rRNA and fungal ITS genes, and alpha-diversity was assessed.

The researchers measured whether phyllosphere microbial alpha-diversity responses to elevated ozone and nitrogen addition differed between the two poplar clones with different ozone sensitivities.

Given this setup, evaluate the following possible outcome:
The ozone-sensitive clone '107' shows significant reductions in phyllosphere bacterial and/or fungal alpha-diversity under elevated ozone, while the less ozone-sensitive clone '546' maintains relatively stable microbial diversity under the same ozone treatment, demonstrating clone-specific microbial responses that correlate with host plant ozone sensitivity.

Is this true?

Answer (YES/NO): NO